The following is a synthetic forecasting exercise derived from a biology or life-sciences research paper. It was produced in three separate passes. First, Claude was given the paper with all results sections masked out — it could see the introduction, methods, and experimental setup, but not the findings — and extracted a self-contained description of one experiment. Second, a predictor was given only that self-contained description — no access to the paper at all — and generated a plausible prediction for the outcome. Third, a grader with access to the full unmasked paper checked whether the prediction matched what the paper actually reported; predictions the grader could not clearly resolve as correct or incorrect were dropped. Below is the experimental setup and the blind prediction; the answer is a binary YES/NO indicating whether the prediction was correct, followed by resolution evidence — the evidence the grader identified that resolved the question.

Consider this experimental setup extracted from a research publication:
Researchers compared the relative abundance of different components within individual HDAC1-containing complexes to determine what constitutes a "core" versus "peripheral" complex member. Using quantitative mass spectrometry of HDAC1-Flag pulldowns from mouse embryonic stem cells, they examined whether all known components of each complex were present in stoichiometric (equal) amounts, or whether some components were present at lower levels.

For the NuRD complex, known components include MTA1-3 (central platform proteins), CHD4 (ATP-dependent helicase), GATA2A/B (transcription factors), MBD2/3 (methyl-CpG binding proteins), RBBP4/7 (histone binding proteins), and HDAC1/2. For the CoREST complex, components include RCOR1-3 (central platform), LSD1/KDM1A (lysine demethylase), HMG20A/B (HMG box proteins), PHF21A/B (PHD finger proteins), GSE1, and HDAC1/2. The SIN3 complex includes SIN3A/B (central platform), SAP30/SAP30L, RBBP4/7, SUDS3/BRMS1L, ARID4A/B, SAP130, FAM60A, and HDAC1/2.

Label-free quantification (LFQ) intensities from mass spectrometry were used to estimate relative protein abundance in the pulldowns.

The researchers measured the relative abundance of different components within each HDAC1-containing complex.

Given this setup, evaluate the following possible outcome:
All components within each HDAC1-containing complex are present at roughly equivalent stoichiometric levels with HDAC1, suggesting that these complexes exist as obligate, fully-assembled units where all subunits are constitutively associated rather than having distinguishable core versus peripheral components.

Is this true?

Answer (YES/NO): NO